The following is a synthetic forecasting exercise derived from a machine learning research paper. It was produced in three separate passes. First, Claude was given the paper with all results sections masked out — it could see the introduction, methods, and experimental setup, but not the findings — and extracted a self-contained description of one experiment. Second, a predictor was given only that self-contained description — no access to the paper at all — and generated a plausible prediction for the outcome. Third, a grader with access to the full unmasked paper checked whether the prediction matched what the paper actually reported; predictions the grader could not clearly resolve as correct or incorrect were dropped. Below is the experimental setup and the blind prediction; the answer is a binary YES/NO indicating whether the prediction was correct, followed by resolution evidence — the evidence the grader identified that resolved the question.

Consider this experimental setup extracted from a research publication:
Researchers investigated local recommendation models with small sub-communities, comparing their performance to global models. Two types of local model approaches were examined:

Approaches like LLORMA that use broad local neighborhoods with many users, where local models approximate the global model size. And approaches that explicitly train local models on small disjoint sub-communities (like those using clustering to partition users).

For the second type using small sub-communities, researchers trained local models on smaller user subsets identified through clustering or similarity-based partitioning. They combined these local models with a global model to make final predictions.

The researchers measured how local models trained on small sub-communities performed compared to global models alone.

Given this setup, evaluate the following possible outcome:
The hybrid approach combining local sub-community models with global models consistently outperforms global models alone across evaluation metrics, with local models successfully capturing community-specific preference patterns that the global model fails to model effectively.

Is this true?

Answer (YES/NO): NO